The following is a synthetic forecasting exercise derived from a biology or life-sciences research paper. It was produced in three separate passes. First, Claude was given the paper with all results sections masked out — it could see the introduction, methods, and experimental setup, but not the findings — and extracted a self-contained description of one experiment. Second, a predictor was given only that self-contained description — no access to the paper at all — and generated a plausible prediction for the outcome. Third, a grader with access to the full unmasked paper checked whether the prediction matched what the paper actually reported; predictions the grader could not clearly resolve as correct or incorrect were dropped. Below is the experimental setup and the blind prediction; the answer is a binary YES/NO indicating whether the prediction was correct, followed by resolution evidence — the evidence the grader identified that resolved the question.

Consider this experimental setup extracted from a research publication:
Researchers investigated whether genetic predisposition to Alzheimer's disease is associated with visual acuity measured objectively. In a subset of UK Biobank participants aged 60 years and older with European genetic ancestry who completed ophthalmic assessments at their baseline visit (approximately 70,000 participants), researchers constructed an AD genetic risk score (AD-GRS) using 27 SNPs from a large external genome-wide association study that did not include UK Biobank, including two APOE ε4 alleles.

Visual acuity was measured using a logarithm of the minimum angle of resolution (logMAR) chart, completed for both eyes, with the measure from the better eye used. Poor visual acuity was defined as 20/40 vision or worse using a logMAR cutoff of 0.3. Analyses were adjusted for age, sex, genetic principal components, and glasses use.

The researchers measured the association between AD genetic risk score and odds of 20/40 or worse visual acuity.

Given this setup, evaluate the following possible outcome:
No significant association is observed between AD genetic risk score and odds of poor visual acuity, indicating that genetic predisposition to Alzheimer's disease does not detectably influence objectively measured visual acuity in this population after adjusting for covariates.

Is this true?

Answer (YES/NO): YES